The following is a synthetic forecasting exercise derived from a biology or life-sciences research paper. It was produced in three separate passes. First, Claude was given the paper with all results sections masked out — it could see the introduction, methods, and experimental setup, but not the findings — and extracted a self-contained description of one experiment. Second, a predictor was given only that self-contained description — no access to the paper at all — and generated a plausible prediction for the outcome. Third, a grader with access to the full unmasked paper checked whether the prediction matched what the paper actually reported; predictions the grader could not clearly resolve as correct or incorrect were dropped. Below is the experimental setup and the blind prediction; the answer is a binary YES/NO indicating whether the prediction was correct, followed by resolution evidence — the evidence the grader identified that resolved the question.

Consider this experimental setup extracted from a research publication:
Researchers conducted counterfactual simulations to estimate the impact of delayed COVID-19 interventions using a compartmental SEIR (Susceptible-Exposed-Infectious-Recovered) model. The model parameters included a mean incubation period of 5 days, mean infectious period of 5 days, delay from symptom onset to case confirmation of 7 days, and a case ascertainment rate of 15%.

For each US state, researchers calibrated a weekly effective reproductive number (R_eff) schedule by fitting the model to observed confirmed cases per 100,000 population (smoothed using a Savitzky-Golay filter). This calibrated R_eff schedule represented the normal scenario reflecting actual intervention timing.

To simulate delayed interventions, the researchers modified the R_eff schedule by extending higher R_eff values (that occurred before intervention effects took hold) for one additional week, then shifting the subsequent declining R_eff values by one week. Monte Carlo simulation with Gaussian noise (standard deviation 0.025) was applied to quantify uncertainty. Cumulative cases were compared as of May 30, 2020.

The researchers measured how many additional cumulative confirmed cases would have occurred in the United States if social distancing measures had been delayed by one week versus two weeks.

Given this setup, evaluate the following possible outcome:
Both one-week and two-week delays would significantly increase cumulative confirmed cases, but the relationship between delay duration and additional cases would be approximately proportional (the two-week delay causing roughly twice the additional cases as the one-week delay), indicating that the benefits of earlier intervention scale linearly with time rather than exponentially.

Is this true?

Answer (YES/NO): NO